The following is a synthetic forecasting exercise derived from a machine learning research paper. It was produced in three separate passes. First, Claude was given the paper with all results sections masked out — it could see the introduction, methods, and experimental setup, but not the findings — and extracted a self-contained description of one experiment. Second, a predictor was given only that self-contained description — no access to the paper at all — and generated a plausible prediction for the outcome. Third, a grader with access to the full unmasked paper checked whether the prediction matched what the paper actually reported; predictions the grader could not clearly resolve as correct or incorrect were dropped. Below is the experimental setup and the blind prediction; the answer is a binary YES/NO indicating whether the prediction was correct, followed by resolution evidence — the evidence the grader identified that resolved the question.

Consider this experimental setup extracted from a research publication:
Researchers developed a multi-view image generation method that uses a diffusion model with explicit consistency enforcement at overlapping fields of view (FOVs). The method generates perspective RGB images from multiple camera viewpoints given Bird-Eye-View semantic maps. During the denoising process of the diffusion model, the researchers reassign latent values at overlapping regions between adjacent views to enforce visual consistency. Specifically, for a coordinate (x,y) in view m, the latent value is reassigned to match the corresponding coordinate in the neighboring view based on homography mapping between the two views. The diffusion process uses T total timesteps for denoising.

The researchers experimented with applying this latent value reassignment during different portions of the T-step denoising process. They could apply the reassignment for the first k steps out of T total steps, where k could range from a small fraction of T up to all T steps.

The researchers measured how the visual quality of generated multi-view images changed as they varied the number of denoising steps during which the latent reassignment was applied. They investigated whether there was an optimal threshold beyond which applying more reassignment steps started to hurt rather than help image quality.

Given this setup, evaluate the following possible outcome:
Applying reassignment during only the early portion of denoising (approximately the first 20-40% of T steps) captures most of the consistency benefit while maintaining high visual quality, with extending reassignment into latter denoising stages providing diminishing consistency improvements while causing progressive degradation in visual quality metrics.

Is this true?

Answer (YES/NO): NO